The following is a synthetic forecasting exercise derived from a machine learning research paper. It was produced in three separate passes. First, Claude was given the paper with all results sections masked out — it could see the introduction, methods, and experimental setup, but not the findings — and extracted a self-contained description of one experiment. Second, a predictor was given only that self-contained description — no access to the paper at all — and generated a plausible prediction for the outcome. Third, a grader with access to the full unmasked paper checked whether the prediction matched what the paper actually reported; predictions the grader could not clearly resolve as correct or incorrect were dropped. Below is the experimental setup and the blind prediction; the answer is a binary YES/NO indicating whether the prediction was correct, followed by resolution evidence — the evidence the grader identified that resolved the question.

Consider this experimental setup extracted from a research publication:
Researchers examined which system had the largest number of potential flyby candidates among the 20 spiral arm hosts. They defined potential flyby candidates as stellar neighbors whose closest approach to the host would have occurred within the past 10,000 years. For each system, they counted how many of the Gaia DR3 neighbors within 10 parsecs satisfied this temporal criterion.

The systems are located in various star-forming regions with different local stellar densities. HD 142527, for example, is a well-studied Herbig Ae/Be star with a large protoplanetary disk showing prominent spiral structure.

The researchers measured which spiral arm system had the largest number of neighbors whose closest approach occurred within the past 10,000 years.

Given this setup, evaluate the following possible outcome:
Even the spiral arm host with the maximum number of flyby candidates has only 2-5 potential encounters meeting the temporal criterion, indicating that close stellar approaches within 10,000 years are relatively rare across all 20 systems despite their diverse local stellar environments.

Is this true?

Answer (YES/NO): NO